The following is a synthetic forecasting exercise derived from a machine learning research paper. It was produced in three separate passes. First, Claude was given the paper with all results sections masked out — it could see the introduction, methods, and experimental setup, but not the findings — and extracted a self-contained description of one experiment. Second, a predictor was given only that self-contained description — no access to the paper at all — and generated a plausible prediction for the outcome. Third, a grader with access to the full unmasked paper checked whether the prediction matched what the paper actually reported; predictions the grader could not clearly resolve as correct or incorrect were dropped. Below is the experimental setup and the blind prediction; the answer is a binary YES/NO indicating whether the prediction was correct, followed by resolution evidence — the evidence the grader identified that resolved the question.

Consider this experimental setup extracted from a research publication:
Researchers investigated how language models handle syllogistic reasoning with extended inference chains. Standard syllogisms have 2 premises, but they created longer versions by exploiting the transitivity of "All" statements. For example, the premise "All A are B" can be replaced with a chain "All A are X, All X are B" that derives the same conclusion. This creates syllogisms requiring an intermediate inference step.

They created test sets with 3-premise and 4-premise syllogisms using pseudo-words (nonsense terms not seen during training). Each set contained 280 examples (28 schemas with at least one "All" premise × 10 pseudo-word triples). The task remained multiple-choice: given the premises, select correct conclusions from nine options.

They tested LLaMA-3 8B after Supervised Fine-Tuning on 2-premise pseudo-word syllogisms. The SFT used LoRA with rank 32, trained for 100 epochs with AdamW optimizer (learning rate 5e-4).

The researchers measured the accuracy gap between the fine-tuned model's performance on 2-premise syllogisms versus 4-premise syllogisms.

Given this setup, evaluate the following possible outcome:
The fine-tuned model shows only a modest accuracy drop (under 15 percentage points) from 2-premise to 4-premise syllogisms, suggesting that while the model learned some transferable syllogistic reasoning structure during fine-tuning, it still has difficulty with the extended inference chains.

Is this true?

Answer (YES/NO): YES